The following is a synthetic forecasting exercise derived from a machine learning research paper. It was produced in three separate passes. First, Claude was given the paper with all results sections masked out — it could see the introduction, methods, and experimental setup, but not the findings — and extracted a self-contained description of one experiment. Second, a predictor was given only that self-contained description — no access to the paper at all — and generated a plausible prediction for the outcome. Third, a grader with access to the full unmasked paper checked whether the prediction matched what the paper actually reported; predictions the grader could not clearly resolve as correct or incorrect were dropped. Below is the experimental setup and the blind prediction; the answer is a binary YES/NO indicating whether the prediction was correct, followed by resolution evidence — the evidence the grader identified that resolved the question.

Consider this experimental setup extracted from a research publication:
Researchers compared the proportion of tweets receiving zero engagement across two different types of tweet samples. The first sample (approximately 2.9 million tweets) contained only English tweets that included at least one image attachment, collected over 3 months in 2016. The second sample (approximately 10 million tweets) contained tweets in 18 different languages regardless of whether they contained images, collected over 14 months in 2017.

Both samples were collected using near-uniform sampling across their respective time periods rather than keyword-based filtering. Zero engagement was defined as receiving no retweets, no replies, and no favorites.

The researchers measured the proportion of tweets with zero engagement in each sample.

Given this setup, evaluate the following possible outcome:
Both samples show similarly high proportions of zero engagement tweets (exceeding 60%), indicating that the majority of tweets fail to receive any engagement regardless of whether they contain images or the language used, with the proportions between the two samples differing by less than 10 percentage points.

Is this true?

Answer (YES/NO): NO